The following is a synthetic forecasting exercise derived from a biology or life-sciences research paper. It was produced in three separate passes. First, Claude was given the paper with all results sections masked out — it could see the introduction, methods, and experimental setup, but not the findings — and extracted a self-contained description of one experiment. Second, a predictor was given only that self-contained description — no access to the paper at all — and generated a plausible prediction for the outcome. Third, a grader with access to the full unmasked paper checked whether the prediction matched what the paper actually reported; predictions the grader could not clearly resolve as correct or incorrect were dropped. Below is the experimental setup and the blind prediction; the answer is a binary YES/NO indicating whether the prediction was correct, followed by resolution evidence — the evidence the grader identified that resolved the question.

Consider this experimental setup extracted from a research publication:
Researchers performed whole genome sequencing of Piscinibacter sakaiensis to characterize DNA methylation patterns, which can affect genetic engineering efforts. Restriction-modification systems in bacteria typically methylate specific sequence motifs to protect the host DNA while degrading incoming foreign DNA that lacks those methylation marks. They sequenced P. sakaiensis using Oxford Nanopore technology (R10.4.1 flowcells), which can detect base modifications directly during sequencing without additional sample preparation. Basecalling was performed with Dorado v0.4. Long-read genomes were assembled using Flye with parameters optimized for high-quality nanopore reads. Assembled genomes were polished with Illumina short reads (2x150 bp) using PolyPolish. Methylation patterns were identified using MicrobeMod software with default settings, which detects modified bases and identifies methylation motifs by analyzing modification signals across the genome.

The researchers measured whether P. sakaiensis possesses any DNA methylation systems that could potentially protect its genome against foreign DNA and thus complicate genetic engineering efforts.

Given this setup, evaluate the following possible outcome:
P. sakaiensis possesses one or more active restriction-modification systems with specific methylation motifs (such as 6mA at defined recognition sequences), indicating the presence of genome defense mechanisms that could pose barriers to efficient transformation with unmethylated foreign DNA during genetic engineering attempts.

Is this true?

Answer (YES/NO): YES